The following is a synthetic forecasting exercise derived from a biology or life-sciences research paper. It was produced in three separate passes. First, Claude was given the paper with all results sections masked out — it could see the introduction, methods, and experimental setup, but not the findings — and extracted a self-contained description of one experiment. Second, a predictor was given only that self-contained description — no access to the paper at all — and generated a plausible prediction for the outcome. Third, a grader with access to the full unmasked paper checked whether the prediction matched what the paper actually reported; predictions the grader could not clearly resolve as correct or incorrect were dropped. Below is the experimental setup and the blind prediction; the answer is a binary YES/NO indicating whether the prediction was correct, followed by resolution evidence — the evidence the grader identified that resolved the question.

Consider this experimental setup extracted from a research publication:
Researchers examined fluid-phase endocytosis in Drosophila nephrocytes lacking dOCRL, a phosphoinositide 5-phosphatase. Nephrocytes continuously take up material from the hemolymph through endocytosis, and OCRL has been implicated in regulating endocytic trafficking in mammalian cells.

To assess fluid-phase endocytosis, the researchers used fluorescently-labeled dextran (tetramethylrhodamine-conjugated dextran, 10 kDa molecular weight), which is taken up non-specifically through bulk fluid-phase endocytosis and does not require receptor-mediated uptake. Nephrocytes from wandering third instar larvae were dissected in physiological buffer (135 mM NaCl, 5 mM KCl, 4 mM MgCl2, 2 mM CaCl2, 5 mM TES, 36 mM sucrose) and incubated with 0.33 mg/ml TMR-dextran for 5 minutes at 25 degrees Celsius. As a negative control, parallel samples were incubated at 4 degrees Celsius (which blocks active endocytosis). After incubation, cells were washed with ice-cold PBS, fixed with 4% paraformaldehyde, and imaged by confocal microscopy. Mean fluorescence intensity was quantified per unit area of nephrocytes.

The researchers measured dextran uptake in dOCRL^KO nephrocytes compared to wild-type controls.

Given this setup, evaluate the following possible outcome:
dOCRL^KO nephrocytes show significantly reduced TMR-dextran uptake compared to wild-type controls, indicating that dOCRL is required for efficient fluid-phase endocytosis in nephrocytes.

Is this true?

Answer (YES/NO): YES